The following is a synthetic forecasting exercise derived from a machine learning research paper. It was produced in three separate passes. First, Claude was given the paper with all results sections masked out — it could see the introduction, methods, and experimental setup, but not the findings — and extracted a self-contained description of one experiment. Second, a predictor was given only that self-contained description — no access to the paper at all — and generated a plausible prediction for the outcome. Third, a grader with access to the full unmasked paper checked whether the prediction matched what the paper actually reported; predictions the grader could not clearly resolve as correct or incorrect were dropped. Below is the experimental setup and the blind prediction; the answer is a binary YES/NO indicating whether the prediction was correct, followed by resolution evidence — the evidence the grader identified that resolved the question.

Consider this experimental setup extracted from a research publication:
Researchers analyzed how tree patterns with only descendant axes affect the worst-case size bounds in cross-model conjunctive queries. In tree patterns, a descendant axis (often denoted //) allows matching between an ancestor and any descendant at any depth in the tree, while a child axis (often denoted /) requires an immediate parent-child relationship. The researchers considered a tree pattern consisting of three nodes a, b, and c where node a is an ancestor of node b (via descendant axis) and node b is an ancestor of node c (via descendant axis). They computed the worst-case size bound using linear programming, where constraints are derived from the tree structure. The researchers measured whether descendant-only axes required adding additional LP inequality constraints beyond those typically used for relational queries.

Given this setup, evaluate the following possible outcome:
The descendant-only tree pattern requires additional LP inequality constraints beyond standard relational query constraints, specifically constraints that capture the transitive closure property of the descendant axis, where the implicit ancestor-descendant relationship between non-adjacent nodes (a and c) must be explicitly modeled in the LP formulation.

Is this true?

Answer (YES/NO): NO